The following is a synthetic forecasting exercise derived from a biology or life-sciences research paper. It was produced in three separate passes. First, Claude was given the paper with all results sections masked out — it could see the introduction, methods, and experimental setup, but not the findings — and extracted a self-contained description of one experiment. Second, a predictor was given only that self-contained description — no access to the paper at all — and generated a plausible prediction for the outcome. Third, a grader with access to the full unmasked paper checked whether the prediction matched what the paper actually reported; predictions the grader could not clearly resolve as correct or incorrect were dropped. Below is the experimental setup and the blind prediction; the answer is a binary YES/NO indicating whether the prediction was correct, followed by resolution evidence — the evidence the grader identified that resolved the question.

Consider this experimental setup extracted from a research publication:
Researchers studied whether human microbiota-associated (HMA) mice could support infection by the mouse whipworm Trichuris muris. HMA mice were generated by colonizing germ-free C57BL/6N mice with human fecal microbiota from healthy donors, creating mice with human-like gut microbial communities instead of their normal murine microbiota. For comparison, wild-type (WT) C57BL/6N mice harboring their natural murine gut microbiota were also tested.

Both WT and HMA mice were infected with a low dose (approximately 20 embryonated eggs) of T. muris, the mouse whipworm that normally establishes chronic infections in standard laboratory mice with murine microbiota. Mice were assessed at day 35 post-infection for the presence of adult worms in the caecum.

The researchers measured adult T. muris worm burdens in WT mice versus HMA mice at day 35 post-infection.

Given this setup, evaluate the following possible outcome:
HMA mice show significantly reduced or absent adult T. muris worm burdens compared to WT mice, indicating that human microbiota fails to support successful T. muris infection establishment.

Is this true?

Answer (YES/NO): YES